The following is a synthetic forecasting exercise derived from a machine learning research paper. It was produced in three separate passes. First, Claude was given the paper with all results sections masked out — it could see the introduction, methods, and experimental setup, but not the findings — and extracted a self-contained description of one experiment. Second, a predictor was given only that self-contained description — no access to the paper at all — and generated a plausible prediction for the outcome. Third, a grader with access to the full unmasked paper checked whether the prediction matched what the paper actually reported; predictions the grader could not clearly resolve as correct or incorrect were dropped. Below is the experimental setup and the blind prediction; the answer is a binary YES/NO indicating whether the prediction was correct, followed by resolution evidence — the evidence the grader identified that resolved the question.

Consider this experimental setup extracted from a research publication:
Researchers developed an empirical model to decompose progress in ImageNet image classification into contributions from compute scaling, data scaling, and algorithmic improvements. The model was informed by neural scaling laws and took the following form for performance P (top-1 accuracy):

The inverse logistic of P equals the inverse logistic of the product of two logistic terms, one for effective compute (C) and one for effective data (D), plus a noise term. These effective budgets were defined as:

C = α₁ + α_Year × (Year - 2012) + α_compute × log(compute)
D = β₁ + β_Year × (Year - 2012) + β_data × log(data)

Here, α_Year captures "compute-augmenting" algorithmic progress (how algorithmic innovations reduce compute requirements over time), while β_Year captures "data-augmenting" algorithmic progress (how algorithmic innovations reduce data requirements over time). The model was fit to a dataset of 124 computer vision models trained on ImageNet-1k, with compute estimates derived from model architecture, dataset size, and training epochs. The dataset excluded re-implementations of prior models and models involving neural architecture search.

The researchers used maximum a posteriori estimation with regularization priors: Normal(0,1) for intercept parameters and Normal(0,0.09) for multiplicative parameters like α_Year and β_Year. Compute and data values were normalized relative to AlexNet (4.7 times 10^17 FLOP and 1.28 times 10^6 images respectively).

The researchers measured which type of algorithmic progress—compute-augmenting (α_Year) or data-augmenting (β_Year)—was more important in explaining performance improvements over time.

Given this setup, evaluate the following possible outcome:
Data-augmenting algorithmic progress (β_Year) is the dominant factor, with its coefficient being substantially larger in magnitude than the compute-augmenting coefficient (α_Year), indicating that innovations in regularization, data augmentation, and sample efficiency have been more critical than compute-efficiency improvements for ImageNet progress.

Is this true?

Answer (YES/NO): NO